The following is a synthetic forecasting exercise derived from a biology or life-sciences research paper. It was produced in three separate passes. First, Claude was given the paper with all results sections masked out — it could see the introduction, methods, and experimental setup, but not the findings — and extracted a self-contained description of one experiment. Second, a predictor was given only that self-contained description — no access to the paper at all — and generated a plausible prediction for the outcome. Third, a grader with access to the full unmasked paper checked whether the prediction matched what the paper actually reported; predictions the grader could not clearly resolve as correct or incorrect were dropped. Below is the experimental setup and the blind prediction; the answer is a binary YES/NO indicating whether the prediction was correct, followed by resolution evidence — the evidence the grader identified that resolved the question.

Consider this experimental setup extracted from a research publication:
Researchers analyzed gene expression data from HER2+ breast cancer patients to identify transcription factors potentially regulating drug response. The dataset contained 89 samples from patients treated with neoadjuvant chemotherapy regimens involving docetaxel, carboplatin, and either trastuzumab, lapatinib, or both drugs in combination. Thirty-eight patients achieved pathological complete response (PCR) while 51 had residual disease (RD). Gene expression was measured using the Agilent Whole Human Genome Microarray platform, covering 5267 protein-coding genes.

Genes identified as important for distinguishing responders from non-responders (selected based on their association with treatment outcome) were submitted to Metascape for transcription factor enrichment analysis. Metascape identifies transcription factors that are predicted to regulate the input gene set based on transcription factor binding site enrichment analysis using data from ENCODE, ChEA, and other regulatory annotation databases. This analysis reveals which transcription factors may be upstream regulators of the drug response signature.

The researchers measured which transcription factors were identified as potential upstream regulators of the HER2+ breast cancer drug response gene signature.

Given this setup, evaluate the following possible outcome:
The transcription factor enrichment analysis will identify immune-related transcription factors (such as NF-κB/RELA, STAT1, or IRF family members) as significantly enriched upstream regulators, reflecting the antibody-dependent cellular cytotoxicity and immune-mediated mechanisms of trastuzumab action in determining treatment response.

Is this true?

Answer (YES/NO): YES